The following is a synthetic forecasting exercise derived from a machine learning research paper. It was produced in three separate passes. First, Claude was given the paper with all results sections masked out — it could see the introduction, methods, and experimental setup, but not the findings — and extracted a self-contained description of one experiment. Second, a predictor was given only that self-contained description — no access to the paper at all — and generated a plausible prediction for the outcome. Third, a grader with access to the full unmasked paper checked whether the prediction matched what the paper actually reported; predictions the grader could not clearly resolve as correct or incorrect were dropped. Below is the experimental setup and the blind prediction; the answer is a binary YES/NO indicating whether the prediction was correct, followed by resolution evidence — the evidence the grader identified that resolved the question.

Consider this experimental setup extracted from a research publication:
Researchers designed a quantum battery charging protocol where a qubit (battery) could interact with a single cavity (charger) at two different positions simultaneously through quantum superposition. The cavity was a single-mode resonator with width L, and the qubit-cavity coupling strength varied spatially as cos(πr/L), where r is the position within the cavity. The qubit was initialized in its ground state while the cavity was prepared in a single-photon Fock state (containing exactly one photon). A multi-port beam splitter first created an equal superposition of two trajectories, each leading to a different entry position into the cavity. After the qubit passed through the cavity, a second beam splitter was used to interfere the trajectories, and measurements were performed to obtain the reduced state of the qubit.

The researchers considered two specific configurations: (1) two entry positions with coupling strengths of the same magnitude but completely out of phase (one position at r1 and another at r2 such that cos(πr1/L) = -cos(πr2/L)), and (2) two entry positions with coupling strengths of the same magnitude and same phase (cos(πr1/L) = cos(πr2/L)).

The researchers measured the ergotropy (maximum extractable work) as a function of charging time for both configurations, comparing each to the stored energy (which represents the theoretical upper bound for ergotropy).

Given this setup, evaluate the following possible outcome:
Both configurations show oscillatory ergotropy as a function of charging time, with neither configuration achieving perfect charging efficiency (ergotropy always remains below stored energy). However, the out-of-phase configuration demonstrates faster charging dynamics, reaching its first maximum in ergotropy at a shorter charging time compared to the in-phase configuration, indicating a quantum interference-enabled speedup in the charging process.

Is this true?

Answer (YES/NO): NO